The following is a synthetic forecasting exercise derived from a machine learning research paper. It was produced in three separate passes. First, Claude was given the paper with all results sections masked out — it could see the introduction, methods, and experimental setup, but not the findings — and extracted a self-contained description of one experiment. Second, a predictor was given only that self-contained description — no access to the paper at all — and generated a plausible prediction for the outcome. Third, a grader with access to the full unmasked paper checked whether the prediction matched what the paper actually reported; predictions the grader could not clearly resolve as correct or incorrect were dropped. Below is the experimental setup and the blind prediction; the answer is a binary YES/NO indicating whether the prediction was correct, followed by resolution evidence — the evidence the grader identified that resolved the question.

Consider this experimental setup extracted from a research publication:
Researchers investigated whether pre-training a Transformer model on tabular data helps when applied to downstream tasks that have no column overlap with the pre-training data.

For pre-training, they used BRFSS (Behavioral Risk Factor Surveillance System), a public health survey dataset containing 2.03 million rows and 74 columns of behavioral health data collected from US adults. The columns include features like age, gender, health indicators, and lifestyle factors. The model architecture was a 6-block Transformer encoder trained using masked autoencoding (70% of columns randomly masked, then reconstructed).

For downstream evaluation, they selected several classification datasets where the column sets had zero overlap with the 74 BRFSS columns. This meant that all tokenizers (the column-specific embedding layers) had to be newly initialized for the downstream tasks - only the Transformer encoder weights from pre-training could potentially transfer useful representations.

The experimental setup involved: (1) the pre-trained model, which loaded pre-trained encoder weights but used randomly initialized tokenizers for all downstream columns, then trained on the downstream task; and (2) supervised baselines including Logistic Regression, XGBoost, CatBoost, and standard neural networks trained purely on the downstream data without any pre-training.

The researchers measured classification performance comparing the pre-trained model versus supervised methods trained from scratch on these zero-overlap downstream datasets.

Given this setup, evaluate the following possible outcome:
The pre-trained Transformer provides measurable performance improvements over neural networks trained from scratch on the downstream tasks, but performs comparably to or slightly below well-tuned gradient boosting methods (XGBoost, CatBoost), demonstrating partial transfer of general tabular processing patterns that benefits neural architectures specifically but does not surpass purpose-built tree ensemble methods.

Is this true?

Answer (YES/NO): NO